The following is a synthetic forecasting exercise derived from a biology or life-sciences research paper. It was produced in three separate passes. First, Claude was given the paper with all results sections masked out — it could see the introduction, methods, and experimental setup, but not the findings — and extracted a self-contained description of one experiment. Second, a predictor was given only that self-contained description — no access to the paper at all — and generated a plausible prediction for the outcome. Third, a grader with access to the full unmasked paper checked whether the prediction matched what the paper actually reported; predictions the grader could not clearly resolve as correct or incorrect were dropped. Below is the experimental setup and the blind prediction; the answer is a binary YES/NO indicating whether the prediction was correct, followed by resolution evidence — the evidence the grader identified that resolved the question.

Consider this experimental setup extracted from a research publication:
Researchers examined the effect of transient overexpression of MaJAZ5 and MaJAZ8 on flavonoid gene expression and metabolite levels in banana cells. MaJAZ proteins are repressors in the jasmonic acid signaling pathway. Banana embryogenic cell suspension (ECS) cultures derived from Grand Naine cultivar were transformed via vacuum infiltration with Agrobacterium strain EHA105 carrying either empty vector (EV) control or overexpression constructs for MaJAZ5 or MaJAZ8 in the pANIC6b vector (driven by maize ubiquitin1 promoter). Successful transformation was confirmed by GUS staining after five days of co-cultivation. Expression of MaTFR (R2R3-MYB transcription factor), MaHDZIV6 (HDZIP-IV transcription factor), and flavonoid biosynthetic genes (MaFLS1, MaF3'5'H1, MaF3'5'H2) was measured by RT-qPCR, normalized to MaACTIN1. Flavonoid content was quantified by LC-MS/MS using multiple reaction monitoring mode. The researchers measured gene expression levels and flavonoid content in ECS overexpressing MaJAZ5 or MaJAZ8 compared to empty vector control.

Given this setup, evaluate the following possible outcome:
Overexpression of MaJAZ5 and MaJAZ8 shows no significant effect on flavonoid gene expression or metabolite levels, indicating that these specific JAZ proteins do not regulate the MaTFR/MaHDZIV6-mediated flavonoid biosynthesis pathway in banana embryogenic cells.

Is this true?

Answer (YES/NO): NO